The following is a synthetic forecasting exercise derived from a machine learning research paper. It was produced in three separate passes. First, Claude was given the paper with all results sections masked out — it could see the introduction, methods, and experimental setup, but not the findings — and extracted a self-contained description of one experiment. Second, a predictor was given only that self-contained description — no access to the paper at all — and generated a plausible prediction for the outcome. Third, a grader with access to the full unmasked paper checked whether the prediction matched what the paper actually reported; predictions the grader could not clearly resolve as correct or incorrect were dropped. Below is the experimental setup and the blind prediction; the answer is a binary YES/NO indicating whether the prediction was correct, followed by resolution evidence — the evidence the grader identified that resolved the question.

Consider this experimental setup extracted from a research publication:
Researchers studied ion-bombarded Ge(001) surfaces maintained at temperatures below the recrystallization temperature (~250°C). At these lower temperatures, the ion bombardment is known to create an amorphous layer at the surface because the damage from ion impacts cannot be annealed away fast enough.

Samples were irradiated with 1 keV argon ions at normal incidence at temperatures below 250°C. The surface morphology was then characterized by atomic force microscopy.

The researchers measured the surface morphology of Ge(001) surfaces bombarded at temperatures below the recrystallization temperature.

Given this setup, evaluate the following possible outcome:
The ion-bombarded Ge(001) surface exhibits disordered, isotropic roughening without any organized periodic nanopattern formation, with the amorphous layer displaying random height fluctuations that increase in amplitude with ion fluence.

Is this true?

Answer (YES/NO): NO